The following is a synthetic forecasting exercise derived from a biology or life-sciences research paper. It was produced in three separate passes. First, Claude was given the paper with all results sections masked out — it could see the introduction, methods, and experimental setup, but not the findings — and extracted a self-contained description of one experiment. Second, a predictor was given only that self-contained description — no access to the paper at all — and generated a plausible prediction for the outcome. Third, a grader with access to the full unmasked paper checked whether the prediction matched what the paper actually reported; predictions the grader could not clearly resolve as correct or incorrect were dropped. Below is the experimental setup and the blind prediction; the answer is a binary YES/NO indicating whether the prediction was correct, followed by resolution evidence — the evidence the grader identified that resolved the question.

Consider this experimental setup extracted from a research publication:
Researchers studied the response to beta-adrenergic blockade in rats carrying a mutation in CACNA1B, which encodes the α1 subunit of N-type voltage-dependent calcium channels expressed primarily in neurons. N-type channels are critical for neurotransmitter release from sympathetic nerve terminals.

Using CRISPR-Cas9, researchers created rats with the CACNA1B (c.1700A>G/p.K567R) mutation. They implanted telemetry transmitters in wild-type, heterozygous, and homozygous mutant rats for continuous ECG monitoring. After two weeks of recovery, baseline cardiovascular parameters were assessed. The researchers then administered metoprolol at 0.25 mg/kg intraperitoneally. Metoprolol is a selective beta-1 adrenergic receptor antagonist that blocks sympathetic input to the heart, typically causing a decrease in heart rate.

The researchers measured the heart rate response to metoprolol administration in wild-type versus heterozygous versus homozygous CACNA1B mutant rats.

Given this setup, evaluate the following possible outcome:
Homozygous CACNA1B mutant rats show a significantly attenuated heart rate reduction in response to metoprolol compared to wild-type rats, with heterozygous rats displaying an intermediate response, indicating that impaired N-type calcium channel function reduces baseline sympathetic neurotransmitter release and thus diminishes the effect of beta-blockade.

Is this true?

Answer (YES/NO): NO